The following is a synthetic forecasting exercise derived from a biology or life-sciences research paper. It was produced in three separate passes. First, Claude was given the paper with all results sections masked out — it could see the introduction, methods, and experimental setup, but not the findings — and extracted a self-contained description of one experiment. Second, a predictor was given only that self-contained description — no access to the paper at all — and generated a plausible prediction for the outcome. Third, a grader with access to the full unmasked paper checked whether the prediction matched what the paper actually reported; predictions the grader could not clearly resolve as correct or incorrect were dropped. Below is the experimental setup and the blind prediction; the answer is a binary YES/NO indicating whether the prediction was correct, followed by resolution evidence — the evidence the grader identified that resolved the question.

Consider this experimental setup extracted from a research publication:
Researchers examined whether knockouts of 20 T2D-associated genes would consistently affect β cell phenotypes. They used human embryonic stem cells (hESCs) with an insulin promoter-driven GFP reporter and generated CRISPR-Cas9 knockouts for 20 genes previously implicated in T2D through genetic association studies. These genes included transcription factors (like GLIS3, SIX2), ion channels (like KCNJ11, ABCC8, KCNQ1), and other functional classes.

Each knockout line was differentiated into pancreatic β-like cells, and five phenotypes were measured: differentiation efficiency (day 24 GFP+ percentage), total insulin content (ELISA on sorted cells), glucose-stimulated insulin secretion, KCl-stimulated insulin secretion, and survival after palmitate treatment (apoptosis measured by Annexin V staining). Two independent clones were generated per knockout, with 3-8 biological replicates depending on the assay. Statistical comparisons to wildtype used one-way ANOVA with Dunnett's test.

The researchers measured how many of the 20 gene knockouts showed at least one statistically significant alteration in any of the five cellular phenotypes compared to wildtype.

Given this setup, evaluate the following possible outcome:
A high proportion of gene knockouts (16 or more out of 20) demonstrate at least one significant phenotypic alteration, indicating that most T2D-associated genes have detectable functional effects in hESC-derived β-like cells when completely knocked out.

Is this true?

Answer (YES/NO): YES